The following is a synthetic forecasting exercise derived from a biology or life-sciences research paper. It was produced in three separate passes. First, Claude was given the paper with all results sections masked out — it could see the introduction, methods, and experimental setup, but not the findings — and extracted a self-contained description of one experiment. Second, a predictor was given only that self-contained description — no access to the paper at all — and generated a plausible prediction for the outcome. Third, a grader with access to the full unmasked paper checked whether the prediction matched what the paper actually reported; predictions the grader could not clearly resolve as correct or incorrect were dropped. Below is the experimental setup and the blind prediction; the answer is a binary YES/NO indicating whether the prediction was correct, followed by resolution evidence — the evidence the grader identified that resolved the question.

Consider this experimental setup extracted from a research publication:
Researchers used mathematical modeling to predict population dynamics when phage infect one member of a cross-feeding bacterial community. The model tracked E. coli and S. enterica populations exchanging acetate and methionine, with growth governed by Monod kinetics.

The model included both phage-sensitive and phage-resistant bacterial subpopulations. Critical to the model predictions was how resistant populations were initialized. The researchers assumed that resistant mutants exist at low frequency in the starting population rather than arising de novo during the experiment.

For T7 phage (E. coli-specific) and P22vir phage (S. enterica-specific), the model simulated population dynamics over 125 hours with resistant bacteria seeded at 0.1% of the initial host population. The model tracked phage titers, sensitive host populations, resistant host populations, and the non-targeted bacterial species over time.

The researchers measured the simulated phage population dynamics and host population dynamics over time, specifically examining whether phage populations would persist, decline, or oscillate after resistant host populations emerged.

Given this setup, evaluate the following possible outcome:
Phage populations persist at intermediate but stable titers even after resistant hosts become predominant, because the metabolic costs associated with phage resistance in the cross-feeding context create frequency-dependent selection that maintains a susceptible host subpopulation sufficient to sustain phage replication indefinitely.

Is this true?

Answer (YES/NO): NO